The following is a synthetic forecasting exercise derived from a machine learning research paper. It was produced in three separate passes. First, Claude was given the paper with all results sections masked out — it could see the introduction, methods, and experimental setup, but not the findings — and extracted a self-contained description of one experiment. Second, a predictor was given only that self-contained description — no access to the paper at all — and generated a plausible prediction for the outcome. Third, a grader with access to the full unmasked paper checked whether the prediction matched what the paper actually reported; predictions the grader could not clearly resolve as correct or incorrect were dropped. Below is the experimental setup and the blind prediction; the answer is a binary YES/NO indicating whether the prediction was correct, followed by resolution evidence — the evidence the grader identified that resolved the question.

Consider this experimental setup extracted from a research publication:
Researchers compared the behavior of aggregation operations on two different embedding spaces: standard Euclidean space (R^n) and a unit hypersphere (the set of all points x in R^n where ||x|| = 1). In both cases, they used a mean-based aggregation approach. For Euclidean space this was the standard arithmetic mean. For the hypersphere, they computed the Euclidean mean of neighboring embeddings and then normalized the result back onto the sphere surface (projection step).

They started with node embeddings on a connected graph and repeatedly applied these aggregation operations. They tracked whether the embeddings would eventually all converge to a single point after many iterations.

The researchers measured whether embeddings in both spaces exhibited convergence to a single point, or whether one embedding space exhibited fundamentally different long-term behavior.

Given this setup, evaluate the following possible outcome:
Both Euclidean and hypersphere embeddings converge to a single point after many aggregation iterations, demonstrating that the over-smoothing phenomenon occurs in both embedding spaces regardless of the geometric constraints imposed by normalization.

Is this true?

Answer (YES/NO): NO